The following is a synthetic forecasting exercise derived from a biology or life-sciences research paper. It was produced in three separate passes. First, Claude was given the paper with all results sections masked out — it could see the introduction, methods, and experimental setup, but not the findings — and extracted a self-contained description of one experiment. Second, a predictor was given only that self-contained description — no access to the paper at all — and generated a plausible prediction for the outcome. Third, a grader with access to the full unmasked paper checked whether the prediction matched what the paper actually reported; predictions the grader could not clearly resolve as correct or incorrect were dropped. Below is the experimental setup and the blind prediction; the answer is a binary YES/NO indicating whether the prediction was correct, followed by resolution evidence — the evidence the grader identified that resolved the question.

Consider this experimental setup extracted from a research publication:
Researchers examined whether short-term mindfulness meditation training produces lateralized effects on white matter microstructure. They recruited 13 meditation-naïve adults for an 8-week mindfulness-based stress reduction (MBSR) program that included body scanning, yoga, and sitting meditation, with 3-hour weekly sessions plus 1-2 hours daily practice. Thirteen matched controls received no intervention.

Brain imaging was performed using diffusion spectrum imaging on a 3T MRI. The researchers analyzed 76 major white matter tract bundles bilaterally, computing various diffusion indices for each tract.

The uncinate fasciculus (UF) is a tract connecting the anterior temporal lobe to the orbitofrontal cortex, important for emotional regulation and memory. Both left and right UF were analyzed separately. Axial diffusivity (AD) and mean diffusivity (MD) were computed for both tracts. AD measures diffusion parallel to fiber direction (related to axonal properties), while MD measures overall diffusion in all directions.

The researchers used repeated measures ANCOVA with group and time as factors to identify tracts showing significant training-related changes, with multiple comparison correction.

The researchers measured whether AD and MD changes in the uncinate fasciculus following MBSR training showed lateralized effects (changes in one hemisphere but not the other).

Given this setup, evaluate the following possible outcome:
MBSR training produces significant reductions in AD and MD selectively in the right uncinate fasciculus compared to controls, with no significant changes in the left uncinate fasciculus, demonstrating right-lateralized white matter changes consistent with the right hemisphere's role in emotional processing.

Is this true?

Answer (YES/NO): YES